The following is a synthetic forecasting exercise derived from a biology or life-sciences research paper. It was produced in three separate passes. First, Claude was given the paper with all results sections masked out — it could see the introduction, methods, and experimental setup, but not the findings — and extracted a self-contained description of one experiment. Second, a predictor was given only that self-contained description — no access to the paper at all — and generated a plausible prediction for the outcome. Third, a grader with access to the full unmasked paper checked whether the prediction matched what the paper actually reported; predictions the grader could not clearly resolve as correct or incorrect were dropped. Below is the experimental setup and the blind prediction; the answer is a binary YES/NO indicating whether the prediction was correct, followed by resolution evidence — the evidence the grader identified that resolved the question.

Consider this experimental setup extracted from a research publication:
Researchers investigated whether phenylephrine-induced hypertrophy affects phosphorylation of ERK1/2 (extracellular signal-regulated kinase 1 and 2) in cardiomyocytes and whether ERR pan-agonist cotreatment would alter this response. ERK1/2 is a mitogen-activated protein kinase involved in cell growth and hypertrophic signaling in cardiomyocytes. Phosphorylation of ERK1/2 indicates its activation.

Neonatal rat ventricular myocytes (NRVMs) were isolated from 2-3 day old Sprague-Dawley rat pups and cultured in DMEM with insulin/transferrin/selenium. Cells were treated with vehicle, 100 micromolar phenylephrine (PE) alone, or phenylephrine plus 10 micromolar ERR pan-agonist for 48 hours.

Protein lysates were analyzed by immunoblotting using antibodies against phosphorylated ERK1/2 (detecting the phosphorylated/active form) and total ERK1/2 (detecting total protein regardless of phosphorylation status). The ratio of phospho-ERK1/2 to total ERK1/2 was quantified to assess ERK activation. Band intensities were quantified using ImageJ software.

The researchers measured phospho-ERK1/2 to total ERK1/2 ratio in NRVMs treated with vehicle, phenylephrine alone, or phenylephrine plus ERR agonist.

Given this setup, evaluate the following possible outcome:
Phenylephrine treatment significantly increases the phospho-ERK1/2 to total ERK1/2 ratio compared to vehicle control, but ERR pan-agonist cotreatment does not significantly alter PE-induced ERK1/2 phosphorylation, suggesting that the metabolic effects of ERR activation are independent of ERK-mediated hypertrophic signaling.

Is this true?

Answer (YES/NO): NO